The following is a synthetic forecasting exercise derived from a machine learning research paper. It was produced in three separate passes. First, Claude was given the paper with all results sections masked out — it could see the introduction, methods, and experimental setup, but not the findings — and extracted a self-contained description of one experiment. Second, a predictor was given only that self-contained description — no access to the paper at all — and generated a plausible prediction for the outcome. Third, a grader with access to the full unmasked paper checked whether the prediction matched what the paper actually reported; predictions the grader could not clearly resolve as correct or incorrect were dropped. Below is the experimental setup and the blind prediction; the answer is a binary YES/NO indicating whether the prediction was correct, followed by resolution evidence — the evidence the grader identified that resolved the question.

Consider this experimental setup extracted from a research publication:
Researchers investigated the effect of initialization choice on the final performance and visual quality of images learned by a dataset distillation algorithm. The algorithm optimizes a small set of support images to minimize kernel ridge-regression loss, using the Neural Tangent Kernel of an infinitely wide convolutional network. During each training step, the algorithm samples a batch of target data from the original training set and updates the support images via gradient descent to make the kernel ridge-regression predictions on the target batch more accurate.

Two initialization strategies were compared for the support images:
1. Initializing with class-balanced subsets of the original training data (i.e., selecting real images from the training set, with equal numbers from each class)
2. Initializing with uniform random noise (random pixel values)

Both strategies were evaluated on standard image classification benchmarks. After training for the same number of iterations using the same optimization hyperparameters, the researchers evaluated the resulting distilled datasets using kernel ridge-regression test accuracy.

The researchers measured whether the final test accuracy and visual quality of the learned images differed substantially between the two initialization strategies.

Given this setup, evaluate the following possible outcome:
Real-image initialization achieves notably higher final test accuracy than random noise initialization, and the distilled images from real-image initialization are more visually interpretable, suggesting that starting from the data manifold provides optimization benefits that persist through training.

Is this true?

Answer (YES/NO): NO